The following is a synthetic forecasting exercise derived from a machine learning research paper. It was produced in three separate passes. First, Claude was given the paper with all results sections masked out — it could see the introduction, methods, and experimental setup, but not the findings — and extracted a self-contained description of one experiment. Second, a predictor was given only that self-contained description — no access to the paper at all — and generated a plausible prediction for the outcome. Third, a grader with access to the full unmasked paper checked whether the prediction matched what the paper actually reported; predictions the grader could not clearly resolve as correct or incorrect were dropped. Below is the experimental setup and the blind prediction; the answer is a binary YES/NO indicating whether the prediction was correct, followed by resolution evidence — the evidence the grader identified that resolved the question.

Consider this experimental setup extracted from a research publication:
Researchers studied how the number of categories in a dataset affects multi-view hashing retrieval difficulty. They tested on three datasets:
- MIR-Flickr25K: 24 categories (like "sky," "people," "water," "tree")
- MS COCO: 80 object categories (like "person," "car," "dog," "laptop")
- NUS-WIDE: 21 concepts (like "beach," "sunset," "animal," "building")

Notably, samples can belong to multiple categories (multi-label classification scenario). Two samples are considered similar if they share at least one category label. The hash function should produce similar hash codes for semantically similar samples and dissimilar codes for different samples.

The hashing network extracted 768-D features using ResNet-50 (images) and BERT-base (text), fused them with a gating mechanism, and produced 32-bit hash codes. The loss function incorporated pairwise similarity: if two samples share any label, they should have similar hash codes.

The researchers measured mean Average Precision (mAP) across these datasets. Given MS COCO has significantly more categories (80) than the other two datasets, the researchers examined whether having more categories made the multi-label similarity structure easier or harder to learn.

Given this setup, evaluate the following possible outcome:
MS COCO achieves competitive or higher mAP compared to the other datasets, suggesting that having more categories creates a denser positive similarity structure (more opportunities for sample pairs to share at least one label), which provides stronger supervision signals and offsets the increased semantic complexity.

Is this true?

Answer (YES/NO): NO